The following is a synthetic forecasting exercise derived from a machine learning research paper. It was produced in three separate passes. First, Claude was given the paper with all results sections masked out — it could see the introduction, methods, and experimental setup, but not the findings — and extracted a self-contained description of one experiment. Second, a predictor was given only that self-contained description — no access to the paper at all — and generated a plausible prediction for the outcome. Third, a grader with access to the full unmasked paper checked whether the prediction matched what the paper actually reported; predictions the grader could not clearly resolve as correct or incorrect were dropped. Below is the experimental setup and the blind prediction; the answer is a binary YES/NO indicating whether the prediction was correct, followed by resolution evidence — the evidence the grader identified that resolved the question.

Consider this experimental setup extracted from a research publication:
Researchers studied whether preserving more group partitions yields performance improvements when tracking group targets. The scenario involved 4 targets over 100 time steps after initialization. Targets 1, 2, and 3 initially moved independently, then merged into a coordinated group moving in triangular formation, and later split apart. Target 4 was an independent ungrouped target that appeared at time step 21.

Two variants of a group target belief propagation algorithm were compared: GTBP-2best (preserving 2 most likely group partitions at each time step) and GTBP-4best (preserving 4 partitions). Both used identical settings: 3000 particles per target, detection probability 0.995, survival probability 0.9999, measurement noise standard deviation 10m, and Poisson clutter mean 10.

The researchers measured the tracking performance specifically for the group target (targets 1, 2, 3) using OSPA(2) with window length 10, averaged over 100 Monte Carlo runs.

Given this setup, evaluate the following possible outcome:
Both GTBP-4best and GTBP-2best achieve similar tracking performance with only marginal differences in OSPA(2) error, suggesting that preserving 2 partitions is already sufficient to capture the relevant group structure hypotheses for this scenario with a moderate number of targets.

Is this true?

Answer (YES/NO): NO